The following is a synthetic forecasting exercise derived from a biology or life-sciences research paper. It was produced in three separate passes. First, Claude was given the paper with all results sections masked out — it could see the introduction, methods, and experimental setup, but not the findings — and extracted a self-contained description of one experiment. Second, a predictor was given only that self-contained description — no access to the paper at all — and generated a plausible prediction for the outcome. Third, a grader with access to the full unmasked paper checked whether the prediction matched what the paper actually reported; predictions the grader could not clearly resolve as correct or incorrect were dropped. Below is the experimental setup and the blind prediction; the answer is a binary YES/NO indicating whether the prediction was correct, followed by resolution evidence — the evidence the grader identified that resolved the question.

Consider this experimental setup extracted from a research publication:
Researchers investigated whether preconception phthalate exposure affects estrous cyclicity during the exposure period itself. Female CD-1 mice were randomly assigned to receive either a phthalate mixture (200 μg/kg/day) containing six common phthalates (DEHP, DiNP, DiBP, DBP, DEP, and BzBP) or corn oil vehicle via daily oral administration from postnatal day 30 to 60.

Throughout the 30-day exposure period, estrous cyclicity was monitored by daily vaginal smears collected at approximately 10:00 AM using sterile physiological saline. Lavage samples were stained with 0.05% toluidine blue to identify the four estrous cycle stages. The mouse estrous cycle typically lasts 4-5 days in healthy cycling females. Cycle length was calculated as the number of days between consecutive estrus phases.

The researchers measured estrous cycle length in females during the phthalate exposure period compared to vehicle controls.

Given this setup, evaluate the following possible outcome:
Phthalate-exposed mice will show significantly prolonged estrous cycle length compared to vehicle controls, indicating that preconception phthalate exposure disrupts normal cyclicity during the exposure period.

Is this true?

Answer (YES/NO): NO